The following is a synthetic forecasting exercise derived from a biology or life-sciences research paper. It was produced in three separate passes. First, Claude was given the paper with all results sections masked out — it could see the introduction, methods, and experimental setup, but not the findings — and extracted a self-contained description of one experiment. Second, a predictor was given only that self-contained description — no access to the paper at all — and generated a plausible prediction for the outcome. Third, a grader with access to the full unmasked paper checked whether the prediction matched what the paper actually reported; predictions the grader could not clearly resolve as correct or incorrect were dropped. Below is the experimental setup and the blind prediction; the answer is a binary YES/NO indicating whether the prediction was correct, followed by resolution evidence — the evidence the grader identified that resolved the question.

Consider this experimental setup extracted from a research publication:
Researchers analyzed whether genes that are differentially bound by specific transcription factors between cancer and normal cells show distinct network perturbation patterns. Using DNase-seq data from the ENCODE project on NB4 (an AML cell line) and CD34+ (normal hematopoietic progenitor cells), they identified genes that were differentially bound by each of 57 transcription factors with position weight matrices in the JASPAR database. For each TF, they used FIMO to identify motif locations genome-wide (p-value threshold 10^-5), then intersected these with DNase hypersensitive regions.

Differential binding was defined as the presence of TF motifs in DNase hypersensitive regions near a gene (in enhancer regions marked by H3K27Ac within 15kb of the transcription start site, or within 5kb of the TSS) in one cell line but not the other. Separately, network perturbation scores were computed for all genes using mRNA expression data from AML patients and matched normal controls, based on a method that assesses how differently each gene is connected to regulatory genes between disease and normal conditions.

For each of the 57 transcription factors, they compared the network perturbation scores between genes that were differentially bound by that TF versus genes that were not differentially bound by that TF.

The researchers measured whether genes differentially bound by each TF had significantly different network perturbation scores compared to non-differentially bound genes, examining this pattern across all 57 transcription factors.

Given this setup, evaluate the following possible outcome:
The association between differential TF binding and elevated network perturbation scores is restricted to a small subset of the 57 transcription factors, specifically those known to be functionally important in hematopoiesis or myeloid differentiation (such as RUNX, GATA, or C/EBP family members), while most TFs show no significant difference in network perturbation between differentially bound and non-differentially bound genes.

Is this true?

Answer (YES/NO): NO